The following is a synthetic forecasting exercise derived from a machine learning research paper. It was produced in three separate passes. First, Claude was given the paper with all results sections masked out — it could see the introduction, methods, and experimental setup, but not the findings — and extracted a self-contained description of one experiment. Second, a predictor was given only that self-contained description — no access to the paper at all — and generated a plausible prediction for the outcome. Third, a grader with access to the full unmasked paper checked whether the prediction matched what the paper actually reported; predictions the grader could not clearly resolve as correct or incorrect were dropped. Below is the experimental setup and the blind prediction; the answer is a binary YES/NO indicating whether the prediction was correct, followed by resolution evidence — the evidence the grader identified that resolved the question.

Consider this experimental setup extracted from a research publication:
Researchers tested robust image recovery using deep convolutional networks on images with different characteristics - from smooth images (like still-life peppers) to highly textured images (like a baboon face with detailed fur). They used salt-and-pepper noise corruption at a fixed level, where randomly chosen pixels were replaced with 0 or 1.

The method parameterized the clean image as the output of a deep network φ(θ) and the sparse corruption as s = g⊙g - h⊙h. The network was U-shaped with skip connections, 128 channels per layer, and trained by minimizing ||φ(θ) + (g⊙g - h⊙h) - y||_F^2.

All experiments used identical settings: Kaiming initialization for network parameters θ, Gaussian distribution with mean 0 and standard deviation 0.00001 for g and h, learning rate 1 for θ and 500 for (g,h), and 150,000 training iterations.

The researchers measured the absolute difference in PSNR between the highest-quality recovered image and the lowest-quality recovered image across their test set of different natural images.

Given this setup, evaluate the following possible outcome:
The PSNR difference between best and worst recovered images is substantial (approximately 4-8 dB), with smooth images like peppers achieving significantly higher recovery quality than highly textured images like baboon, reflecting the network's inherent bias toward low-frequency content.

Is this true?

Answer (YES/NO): NO